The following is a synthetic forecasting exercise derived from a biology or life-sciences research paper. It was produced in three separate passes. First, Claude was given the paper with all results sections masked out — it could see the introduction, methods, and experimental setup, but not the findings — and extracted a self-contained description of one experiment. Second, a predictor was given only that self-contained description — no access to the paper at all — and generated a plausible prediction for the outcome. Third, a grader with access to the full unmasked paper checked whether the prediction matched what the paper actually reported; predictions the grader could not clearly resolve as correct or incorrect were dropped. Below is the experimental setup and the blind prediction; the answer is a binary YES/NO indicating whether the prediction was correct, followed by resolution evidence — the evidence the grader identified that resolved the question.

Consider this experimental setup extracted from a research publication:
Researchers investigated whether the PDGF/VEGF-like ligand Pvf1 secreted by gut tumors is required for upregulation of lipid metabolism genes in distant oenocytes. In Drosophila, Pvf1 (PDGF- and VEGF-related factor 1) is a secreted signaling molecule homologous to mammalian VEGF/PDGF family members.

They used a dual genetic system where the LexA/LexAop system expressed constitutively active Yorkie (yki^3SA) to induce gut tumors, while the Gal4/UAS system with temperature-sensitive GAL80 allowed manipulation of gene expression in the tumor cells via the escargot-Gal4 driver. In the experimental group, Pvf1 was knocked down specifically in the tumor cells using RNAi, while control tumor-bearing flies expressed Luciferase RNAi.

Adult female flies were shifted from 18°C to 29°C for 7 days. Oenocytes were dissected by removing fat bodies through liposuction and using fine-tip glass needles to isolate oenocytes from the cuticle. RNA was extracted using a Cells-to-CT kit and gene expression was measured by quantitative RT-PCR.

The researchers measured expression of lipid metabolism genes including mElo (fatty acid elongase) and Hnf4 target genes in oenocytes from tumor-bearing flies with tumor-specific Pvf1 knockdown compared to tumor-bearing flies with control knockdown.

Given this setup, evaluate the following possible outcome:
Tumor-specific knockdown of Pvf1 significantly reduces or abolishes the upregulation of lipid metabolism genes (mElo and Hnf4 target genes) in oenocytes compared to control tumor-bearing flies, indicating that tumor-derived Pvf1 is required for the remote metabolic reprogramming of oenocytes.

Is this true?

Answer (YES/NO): YES